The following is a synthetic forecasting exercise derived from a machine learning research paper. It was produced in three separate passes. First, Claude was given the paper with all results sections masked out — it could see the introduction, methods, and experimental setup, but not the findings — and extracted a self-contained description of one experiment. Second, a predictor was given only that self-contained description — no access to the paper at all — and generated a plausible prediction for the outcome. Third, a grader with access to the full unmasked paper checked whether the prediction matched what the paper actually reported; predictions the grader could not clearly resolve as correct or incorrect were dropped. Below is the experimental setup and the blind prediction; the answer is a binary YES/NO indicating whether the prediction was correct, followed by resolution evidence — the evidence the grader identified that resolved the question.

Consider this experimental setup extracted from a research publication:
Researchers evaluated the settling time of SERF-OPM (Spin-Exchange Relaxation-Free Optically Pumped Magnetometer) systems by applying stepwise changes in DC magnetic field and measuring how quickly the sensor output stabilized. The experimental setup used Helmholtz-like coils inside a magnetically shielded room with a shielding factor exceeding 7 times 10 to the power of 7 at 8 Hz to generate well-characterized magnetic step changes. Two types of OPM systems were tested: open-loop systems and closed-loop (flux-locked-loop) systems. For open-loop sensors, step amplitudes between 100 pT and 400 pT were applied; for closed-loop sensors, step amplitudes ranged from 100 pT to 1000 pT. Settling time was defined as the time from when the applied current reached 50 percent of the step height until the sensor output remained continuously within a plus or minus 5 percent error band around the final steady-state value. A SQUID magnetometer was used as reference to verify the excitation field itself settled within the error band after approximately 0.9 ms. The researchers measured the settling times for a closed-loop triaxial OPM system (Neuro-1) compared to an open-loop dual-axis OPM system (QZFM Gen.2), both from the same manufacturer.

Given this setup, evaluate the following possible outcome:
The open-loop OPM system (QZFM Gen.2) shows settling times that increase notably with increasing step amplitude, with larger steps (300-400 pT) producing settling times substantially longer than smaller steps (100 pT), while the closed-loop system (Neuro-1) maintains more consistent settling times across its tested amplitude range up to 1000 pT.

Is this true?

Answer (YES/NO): NO